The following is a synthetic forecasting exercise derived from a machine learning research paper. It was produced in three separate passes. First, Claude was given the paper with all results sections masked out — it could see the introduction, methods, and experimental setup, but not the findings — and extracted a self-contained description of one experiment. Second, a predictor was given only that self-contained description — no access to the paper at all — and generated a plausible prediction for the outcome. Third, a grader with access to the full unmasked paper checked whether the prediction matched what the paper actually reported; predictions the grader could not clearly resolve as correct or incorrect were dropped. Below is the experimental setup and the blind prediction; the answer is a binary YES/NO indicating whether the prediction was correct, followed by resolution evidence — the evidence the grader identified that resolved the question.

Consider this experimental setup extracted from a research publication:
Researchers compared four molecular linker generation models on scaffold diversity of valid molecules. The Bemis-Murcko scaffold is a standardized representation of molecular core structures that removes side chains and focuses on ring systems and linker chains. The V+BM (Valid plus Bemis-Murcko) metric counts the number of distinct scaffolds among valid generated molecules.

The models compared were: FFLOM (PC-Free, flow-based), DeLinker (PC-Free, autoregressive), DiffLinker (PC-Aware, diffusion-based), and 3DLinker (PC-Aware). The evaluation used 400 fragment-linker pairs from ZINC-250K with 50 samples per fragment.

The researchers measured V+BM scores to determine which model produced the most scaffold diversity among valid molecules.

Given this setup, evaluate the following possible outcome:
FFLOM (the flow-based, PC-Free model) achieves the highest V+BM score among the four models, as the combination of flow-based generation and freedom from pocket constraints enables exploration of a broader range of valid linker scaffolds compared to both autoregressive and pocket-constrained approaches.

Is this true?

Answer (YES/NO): NO